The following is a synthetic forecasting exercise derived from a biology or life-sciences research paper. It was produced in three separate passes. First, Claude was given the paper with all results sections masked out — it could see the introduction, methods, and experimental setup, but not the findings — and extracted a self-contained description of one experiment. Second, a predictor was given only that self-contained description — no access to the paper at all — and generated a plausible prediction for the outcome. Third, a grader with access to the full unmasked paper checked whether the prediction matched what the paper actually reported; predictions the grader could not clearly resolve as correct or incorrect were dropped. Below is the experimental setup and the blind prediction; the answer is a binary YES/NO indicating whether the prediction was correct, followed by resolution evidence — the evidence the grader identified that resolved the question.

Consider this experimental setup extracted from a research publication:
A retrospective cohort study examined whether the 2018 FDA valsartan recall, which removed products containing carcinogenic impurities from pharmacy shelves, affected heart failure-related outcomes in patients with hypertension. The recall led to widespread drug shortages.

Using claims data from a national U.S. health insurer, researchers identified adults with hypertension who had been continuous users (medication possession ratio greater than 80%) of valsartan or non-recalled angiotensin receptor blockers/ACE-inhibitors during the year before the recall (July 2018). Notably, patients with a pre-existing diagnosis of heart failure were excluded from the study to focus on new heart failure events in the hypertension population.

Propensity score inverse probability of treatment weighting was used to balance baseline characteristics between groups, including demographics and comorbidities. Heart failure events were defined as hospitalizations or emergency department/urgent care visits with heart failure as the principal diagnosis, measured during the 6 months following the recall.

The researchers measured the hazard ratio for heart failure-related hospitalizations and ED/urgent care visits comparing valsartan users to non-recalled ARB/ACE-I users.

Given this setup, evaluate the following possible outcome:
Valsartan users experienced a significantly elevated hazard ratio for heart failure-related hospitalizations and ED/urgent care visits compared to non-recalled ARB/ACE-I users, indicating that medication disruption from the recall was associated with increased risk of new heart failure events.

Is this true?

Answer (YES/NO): NO